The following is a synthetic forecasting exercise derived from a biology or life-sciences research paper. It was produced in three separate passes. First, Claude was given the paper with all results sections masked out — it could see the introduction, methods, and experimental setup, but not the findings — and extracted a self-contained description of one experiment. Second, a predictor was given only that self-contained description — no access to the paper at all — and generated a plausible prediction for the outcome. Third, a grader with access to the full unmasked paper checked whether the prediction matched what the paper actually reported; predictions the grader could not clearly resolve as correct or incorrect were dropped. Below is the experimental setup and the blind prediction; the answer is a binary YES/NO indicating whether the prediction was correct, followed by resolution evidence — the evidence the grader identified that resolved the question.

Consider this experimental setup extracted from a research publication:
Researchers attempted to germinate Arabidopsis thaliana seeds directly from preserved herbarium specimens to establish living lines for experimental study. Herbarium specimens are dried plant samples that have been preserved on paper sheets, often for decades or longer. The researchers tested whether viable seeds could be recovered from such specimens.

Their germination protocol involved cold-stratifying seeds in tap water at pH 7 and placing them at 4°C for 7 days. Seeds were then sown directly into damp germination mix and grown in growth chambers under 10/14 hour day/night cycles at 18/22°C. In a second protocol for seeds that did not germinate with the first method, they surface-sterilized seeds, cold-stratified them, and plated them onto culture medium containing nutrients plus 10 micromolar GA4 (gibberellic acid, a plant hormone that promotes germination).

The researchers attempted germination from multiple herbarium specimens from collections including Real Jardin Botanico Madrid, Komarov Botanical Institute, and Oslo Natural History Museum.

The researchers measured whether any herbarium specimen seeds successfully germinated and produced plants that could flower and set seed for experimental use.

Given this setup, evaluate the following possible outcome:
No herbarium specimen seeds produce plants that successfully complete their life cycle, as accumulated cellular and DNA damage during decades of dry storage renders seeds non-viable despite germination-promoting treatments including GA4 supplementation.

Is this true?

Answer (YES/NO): NO